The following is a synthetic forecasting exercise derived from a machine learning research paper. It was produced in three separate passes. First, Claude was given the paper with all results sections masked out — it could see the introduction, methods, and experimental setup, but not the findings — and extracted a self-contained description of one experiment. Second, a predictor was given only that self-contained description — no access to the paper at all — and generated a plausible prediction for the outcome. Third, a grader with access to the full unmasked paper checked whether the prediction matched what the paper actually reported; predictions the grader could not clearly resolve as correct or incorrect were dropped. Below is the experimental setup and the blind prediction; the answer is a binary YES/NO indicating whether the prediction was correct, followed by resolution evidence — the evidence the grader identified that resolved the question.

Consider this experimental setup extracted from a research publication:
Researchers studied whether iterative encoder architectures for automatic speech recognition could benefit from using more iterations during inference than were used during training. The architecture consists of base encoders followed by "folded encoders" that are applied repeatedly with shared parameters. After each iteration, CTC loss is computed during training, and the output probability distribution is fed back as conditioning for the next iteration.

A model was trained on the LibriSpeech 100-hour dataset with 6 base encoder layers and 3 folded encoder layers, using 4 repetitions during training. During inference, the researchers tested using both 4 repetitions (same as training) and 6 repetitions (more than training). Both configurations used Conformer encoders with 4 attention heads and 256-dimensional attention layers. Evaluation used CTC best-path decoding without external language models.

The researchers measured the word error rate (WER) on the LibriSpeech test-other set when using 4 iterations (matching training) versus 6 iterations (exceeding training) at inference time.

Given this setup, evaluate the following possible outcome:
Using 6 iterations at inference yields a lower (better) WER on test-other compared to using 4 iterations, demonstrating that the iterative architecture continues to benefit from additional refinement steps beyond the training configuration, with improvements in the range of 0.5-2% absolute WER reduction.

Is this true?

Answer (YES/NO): NO